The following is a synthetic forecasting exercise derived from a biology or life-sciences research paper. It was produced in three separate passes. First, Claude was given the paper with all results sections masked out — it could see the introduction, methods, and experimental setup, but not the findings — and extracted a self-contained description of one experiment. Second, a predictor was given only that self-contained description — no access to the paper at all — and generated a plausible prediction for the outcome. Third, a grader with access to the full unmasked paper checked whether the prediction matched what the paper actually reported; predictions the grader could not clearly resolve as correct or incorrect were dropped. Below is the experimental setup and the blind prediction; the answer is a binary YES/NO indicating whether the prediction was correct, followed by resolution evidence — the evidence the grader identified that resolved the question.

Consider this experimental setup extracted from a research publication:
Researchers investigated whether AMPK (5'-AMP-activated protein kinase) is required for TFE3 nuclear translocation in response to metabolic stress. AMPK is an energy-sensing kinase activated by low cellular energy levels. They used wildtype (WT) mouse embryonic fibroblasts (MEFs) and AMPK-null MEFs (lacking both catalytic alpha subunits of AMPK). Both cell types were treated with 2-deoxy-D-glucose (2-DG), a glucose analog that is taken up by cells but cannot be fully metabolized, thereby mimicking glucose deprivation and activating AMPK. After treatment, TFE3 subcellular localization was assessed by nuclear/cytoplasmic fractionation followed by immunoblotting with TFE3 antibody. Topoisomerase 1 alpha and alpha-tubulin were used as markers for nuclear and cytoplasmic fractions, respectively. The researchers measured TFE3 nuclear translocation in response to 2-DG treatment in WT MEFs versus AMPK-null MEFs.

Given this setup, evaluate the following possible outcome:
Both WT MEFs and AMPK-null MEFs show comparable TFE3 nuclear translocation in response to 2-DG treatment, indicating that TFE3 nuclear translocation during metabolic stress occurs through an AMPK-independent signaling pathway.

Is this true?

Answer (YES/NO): NO